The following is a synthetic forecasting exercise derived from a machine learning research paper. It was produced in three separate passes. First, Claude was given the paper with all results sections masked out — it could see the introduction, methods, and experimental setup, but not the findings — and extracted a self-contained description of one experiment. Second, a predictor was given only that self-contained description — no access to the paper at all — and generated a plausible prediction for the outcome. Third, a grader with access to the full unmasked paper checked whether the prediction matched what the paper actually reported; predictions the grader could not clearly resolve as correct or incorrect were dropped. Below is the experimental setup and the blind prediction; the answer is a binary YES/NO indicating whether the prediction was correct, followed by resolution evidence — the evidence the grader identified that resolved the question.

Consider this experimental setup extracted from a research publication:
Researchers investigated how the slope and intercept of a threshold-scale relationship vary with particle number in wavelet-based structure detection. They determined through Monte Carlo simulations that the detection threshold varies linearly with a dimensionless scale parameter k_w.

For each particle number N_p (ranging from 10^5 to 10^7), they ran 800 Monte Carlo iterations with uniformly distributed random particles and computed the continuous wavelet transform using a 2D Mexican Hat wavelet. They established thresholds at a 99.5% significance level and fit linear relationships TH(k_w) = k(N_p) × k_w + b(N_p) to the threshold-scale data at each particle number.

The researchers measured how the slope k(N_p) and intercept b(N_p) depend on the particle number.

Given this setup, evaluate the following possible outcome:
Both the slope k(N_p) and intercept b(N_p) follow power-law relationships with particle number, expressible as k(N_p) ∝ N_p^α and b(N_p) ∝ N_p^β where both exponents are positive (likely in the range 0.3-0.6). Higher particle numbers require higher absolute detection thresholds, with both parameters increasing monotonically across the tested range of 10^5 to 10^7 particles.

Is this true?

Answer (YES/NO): NO